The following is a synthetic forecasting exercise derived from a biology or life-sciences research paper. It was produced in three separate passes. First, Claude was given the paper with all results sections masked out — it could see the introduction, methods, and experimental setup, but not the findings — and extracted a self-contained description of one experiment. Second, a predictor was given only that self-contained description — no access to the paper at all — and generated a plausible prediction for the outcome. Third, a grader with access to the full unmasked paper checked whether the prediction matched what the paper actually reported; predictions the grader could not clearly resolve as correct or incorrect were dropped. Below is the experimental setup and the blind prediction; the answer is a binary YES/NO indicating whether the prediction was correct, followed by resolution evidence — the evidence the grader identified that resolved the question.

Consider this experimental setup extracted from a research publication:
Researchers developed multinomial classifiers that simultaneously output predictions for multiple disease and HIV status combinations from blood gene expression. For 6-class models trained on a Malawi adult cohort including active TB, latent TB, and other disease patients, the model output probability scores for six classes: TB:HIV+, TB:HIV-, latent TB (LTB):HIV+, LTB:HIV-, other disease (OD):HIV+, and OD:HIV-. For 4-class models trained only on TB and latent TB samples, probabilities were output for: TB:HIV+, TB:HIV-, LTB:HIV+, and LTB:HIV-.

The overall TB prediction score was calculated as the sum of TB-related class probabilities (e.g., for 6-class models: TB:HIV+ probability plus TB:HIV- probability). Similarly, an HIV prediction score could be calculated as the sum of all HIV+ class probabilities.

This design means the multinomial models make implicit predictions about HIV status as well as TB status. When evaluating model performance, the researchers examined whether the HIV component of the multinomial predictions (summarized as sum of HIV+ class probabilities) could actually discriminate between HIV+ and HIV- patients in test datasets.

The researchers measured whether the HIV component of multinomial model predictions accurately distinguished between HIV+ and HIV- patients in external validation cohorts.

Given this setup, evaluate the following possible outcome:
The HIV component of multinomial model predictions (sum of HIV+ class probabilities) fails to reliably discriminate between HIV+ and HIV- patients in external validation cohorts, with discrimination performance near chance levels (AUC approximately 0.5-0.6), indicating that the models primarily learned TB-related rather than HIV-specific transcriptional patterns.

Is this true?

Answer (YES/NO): NO